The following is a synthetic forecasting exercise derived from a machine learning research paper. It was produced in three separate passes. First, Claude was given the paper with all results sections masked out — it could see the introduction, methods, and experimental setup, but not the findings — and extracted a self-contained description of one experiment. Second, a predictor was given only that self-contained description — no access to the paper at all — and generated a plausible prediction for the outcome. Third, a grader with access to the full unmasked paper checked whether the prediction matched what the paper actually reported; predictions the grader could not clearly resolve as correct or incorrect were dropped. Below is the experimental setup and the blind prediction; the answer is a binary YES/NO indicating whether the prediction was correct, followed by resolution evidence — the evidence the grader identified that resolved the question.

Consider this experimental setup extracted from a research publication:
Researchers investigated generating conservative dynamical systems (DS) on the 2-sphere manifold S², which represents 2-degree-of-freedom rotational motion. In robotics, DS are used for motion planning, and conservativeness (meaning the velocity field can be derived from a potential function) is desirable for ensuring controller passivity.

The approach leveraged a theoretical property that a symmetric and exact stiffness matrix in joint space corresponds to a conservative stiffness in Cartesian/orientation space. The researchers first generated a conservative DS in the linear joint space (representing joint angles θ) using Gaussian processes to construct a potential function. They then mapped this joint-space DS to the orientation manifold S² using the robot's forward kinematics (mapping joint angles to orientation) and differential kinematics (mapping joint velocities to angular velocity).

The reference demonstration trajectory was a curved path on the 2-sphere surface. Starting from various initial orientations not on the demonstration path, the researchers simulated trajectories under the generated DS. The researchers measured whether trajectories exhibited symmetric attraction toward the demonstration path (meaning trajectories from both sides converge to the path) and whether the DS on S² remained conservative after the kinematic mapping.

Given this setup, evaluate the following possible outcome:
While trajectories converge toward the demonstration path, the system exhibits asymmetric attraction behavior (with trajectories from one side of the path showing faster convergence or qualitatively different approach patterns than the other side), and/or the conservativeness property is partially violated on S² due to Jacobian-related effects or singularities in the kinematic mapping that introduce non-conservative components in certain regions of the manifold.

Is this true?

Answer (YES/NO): NO